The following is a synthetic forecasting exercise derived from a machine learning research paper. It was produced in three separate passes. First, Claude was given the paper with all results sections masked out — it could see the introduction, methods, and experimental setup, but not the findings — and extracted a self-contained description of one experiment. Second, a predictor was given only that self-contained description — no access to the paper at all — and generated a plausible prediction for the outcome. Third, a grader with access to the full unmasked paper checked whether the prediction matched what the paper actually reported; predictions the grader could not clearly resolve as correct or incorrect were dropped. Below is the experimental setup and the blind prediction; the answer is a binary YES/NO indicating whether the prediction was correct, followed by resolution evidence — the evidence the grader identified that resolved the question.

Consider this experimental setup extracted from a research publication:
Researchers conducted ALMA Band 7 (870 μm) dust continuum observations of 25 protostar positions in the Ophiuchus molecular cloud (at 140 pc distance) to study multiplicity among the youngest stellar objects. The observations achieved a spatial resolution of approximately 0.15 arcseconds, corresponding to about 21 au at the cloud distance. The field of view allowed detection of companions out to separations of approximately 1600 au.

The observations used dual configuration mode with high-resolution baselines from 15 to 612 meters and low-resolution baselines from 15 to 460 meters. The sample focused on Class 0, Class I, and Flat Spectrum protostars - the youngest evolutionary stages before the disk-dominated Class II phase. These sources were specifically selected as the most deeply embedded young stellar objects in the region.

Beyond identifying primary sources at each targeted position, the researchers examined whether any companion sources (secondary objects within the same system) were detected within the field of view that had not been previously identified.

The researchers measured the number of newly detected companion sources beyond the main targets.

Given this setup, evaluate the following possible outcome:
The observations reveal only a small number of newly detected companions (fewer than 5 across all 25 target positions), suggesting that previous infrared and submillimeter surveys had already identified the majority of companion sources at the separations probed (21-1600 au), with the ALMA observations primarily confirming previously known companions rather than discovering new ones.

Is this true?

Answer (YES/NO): YES